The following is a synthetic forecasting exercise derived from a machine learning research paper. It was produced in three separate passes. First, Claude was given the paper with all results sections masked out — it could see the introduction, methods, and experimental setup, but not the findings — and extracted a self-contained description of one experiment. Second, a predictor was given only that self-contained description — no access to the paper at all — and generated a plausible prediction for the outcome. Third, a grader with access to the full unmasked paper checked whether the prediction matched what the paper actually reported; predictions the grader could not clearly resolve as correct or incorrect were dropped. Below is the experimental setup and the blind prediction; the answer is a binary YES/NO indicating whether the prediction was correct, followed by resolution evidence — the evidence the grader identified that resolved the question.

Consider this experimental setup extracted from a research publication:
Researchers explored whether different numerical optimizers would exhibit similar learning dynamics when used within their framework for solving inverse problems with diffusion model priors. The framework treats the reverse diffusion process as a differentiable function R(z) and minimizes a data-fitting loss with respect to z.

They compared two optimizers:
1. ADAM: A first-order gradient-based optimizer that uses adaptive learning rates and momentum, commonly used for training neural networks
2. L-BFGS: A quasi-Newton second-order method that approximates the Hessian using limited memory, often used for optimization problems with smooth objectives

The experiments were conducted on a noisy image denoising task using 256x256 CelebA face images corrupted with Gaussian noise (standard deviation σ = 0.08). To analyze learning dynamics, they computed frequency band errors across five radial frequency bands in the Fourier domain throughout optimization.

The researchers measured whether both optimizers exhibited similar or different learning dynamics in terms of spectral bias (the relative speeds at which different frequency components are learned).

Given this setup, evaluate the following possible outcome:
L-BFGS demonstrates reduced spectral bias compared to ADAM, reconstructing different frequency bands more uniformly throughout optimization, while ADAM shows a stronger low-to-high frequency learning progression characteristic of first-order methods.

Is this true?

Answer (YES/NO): NO